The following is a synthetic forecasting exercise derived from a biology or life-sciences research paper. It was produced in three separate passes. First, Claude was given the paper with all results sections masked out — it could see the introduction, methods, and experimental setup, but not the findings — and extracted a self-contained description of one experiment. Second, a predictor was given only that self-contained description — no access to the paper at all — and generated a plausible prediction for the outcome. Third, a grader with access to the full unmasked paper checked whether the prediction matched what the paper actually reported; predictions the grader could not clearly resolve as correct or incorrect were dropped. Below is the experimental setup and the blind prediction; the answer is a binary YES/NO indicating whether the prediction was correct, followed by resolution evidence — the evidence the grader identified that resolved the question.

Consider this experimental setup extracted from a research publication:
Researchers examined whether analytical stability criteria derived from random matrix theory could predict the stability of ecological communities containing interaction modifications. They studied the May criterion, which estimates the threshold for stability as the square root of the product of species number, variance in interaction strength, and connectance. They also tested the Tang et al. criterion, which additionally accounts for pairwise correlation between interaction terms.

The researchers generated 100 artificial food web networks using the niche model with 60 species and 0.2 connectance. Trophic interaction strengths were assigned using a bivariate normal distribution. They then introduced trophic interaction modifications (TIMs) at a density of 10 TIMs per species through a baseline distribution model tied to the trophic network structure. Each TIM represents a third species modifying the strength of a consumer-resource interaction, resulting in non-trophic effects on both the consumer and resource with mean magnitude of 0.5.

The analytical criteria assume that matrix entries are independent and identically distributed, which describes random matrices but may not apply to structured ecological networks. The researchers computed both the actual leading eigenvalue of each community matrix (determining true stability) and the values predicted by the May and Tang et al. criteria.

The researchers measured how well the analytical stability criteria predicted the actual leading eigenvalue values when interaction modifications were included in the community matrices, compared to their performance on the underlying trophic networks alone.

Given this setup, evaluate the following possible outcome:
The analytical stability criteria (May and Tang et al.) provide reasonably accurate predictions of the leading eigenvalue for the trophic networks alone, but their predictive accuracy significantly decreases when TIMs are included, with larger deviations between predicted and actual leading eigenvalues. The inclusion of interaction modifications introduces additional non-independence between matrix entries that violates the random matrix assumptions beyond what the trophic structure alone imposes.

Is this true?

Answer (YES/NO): NO